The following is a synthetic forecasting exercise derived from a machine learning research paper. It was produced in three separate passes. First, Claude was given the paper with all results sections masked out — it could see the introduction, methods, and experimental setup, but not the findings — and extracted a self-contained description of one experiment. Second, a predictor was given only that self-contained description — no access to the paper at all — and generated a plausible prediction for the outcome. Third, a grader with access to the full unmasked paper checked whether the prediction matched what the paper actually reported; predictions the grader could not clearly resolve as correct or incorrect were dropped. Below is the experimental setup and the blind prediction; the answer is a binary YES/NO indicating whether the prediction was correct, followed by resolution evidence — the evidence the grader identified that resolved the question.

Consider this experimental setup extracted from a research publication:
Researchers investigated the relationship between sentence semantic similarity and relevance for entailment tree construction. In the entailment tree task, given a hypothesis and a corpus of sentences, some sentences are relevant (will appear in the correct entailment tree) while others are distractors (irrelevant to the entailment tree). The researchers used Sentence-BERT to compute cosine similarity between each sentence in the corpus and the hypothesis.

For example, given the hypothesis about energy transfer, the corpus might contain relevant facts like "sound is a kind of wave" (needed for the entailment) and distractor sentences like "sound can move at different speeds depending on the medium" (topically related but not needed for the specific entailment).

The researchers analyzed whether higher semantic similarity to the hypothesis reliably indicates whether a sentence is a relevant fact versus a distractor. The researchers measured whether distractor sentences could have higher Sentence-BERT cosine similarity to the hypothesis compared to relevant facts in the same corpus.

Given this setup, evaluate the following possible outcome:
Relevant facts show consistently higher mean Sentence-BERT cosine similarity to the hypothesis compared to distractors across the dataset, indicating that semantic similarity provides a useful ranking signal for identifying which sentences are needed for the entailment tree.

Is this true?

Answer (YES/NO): NO